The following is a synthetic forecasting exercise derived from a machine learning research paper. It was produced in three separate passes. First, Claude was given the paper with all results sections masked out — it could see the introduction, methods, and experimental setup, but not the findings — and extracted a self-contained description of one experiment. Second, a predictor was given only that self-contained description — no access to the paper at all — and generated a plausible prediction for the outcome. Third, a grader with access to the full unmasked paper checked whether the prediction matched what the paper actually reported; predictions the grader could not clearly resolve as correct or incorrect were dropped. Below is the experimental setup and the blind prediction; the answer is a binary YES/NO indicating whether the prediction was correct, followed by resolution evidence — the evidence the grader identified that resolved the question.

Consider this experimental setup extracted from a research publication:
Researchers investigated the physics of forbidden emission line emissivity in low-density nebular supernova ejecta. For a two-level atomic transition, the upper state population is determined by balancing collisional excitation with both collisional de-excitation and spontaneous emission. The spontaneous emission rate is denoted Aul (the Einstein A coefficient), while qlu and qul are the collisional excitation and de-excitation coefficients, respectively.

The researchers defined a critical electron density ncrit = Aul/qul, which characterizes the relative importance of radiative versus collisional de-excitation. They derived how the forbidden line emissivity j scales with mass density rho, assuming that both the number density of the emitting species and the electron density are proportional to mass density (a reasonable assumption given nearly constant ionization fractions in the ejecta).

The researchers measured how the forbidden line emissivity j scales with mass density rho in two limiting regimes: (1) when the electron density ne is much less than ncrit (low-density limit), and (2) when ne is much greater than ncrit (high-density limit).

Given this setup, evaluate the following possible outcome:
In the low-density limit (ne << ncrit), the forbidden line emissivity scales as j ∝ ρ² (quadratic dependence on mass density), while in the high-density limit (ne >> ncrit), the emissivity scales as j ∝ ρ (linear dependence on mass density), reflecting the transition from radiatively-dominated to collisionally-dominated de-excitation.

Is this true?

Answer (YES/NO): YES